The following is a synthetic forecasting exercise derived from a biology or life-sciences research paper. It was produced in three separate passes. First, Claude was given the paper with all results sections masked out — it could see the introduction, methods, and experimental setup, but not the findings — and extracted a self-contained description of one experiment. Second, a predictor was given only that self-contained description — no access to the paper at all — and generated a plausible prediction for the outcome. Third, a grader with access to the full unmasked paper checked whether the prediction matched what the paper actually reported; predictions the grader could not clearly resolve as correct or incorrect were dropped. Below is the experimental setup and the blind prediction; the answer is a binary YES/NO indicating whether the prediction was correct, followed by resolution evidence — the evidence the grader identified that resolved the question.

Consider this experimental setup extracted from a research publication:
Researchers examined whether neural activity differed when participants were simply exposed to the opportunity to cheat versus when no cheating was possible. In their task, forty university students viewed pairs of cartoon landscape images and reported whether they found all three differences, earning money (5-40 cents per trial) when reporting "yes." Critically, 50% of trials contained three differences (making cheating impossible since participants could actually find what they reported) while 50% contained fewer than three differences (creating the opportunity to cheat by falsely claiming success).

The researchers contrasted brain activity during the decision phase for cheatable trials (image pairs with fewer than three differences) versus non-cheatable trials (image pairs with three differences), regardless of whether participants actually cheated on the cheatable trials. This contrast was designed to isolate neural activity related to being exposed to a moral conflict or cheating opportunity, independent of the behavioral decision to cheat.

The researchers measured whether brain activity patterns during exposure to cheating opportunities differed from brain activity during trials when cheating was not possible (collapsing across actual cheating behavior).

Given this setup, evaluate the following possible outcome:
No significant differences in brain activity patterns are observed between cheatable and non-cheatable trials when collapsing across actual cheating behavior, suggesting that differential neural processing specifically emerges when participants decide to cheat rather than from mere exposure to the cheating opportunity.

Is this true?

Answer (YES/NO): NO